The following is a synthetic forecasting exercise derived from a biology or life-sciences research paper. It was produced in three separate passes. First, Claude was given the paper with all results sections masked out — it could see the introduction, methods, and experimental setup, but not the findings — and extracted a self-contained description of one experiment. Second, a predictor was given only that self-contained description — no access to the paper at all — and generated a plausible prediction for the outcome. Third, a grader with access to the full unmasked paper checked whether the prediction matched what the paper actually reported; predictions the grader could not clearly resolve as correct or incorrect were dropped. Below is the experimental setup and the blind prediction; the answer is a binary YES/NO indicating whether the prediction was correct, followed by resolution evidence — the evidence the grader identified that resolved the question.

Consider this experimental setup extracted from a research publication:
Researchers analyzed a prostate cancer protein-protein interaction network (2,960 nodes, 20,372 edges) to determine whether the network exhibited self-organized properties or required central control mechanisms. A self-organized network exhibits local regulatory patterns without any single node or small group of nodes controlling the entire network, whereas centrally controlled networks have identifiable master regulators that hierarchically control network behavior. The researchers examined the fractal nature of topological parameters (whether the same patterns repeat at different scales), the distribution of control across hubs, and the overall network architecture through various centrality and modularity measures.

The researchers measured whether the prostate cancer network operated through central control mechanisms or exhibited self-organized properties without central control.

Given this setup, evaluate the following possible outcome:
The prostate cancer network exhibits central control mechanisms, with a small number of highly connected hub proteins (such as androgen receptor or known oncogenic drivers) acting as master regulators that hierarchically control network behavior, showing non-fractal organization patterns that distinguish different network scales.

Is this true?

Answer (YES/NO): NO